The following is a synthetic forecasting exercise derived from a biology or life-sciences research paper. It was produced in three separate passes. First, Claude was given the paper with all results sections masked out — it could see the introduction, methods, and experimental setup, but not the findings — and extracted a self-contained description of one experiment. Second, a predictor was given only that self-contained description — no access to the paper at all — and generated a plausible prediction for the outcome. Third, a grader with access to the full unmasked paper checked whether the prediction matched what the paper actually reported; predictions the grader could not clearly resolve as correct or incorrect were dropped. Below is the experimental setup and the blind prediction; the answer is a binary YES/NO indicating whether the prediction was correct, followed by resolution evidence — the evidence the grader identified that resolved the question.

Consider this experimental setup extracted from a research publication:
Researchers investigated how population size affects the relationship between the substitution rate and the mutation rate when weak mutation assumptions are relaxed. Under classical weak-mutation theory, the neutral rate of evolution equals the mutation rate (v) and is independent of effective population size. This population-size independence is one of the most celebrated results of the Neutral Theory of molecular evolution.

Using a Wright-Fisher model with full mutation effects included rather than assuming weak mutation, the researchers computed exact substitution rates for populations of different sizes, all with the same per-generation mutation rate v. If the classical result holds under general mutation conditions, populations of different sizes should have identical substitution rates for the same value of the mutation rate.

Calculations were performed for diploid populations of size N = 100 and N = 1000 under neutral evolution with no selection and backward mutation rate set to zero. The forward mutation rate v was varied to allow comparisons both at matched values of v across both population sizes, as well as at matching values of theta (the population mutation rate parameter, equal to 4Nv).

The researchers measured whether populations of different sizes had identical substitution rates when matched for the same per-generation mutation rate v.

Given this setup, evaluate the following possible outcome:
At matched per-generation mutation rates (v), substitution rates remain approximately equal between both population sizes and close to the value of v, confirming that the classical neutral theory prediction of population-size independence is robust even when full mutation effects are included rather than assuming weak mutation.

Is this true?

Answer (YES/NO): NO